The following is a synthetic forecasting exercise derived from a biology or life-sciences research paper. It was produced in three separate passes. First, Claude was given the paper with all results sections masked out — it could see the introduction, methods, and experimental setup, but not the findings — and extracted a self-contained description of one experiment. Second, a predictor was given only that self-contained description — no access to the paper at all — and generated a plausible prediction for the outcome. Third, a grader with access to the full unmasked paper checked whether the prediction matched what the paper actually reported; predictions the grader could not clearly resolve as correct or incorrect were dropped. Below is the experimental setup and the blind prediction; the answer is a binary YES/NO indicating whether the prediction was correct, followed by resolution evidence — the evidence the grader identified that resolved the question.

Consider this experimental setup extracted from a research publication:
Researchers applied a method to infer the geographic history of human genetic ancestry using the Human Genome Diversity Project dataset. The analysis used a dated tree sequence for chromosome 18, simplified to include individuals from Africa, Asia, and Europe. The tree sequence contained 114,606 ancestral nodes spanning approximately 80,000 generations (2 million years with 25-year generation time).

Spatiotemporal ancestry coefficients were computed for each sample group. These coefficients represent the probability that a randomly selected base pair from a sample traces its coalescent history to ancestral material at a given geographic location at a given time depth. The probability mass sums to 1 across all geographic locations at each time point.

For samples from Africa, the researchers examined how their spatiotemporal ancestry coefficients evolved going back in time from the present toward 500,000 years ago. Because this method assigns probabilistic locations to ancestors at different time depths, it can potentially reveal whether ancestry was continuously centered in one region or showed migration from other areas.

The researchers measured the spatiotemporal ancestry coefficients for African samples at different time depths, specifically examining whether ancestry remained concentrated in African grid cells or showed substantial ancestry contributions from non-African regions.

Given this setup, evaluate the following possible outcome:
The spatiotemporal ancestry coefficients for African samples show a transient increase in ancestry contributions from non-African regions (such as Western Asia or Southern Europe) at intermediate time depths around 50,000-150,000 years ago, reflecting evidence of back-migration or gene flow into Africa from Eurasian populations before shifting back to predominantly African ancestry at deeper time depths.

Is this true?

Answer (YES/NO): NO